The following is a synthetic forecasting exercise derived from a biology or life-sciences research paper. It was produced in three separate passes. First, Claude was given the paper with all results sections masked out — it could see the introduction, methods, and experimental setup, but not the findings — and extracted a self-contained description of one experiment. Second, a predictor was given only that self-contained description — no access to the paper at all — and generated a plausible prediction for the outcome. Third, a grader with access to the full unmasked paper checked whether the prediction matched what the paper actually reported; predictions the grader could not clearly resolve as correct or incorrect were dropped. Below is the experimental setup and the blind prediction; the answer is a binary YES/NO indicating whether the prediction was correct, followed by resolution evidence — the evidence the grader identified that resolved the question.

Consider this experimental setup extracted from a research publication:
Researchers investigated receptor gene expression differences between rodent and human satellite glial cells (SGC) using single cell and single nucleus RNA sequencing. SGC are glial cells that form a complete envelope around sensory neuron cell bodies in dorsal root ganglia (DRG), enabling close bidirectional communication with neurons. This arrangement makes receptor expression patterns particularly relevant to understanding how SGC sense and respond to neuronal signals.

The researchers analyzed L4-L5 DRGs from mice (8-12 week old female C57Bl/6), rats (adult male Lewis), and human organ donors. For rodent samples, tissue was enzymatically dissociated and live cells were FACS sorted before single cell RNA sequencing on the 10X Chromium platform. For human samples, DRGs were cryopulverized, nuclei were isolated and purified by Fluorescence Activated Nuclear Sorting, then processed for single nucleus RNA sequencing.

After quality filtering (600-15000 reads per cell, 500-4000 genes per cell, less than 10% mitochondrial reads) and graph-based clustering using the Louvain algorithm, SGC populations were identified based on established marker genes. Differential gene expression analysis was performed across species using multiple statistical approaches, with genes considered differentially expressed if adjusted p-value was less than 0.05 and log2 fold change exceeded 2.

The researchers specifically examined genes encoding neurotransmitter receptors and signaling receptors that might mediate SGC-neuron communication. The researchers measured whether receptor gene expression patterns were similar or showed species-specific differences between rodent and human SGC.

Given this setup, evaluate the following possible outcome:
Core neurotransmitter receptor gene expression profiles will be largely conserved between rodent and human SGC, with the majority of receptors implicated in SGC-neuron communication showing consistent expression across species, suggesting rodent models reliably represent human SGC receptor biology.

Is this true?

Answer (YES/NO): NO